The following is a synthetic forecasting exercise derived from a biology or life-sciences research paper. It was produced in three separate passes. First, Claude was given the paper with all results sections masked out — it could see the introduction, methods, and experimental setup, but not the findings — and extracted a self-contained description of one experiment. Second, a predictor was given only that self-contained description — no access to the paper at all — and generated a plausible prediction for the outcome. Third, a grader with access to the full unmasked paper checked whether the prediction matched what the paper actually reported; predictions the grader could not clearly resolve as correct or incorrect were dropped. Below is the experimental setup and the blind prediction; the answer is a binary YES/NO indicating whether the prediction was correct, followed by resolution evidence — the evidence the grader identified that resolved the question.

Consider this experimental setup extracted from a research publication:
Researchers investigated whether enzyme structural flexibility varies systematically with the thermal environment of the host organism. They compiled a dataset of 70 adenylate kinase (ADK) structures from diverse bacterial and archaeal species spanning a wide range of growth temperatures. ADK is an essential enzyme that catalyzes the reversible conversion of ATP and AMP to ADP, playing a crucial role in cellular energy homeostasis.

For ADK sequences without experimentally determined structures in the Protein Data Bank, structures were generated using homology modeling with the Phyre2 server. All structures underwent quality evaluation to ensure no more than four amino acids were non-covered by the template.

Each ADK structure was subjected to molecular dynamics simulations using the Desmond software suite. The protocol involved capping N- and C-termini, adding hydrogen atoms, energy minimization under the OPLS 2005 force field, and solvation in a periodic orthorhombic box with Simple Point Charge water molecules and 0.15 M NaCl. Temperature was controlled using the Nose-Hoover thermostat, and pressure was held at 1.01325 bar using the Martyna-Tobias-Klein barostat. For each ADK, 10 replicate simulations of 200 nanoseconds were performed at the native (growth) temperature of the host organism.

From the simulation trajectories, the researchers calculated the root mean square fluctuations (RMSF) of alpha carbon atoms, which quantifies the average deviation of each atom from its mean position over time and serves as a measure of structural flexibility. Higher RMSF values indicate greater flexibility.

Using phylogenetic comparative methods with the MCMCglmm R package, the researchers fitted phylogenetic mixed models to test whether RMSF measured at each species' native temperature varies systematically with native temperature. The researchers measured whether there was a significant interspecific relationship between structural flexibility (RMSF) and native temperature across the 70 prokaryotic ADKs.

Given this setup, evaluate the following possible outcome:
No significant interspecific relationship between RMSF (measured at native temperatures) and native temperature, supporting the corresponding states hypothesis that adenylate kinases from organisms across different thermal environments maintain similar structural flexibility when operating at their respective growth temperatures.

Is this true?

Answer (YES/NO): NO